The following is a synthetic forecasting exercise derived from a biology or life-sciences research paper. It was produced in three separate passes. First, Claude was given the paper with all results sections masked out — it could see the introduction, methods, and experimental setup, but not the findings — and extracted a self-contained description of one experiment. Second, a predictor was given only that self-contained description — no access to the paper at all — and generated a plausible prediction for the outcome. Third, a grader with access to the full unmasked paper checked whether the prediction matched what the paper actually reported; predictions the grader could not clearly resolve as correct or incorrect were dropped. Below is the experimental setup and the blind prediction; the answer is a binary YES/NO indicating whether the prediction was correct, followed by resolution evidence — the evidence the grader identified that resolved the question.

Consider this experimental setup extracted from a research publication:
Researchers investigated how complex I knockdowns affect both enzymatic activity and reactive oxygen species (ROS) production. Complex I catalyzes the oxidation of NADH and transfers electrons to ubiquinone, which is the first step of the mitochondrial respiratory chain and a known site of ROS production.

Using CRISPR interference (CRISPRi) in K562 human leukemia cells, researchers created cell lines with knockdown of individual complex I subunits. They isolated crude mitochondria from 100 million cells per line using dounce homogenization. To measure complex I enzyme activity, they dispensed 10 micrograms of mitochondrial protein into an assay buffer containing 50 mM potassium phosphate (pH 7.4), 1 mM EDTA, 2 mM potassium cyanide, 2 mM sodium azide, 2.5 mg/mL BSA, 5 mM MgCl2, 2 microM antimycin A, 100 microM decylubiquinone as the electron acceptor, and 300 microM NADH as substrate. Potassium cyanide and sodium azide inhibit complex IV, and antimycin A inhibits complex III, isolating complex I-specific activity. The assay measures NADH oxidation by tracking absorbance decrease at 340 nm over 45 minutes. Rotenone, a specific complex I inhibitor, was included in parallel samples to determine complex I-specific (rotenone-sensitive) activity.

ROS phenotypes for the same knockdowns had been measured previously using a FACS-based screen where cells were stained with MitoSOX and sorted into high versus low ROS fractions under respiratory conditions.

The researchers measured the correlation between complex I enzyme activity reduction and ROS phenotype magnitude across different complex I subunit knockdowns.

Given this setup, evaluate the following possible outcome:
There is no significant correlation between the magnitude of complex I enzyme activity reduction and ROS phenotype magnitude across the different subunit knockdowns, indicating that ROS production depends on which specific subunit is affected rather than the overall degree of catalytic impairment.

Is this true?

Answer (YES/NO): YES